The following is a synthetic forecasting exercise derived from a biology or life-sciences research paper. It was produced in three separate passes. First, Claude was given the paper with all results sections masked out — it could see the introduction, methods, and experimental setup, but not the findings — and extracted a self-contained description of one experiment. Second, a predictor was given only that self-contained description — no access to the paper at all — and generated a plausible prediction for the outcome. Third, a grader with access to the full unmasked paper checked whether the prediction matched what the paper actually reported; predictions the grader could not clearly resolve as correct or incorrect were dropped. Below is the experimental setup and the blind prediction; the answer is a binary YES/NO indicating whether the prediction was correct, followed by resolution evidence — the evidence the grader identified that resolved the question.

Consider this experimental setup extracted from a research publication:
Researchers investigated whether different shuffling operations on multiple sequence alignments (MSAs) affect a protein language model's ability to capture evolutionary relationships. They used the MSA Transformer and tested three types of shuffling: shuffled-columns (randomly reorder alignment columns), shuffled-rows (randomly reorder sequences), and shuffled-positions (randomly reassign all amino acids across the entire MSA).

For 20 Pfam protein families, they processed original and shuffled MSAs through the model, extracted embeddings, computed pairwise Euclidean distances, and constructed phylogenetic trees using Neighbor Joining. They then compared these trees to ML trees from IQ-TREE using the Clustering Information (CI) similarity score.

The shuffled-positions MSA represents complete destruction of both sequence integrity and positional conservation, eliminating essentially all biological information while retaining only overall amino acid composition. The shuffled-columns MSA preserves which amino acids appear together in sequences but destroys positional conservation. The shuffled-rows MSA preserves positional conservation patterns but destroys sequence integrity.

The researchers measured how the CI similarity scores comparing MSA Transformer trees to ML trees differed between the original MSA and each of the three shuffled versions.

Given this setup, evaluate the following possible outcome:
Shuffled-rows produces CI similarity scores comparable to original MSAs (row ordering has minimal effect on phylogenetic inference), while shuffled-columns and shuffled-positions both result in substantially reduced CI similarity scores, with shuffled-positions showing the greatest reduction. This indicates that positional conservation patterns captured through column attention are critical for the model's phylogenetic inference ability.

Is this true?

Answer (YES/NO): NO